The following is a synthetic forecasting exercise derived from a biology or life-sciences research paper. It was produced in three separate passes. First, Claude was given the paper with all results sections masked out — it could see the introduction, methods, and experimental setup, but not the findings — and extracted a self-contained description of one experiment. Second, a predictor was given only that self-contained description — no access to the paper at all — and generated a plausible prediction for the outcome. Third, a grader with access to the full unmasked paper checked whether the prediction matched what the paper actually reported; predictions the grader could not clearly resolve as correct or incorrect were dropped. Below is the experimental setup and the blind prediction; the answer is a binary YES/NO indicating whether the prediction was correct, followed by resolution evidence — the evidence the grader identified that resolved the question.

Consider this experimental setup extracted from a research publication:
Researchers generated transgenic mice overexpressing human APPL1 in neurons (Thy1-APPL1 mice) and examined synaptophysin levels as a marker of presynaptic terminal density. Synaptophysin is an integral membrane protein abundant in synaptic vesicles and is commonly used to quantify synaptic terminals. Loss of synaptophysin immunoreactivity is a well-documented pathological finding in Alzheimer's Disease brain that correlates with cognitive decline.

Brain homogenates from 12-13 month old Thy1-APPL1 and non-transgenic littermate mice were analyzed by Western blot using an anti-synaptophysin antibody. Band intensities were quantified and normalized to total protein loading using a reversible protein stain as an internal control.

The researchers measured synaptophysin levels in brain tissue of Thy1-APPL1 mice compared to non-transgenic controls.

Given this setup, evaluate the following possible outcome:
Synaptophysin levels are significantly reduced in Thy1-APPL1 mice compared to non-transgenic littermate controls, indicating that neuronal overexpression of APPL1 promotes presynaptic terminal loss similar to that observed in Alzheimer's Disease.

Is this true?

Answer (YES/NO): NO